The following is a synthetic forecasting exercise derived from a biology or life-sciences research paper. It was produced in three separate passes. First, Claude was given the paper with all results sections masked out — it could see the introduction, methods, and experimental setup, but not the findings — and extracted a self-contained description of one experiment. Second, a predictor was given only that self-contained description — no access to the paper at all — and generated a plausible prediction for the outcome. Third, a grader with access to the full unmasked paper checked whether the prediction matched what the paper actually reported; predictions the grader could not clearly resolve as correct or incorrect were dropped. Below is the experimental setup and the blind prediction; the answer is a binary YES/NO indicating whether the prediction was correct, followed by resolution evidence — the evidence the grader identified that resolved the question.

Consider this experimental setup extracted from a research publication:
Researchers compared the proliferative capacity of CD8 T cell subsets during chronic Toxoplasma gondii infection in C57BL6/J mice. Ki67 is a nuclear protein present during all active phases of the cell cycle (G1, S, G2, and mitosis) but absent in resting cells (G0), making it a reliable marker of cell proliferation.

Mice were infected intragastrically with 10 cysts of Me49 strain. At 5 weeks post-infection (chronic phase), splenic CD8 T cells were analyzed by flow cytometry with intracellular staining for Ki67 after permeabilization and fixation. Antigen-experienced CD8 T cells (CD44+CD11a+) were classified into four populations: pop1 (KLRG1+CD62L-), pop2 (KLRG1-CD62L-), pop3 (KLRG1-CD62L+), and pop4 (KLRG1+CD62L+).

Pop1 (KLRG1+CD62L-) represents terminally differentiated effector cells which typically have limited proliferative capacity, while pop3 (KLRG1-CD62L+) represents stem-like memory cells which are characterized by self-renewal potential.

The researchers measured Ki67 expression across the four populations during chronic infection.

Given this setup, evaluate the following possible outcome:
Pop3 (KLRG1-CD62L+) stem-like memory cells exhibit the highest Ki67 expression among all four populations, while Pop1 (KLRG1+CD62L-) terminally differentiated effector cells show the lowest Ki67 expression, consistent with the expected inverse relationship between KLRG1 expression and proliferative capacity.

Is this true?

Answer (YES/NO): NO